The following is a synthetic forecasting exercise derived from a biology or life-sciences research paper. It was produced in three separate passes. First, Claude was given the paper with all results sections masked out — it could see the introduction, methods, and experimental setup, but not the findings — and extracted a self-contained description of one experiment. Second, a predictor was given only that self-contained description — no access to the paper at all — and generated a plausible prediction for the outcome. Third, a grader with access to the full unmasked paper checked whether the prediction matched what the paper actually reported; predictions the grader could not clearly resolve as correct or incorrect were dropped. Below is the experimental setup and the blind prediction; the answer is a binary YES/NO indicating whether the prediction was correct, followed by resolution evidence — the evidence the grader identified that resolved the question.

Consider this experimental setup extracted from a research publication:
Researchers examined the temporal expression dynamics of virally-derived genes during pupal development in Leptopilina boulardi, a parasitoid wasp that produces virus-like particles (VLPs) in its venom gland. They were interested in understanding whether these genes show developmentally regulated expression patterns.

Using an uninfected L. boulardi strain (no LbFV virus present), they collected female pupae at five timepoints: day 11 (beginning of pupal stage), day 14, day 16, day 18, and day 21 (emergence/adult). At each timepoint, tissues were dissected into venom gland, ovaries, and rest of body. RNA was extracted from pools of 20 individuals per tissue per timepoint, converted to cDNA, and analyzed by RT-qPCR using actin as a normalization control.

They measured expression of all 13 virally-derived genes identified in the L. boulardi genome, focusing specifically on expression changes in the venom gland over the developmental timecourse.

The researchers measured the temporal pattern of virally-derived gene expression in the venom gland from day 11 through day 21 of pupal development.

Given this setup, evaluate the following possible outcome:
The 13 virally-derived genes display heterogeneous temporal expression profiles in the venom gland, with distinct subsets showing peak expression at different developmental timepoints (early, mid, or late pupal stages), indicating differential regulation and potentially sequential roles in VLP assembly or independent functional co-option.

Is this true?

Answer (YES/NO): YES